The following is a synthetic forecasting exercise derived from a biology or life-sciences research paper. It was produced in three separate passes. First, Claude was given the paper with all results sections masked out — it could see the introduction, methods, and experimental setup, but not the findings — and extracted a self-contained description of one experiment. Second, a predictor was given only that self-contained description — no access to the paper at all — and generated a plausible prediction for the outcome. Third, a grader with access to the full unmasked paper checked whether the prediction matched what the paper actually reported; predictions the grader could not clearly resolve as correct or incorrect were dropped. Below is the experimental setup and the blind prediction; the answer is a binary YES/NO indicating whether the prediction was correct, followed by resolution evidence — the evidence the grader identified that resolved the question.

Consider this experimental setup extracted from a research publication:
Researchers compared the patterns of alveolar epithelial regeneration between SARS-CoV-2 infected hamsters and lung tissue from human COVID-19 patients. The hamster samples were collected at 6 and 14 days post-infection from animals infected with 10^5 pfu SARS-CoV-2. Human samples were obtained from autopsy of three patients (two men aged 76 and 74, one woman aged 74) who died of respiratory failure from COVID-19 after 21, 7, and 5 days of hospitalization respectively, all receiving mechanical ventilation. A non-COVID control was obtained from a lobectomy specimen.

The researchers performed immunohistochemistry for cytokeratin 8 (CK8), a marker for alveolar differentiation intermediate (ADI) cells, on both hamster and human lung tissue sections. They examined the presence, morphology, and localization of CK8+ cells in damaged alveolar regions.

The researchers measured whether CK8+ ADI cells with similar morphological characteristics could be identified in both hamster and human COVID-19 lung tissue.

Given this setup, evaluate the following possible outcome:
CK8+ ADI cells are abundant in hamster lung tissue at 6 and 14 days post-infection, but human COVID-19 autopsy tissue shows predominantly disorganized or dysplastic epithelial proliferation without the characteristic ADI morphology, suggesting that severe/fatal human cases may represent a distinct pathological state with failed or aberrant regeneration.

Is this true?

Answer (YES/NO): NO